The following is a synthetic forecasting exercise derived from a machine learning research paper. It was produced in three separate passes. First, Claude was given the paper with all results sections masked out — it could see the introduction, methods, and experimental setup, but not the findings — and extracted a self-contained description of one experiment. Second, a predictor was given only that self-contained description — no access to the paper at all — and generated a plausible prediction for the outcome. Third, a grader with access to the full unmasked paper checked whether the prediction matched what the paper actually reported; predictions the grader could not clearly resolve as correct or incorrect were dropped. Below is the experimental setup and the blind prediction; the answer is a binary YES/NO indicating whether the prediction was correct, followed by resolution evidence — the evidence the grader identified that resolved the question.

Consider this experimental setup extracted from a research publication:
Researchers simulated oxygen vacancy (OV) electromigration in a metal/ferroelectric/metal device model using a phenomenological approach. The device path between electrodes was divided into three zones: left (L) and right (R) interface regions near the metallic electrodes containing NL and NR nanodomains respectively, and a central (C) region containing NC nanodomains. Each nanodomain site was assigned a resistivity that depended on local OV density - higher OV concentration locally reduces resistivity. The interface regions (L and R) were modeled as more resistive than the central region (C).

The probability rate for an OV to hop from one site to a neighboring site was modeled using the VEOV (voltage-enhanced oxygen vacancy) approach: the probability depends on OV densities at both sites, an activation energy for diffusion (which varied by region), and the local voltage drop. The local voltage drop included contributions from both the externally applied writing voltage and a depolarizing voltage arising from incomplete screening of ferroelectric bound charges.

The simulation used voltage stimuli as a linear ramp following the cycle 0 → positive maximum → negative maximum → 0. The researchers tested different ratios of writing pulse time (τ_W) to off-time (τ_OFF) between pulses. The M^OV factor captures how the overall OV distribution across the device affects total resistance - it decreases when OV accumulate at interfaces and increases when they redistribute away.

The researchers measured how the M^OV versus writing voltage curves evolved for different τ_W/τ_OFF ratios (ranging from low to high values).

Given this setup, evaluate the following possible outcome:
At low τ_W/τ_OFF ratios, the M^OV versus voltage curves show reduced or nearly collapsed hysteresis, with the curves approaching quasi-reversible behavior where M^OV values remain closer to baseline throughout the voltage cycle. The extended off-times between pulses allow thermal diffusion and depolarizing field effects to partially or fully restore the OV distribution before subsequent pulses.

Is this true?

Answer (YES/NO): NO